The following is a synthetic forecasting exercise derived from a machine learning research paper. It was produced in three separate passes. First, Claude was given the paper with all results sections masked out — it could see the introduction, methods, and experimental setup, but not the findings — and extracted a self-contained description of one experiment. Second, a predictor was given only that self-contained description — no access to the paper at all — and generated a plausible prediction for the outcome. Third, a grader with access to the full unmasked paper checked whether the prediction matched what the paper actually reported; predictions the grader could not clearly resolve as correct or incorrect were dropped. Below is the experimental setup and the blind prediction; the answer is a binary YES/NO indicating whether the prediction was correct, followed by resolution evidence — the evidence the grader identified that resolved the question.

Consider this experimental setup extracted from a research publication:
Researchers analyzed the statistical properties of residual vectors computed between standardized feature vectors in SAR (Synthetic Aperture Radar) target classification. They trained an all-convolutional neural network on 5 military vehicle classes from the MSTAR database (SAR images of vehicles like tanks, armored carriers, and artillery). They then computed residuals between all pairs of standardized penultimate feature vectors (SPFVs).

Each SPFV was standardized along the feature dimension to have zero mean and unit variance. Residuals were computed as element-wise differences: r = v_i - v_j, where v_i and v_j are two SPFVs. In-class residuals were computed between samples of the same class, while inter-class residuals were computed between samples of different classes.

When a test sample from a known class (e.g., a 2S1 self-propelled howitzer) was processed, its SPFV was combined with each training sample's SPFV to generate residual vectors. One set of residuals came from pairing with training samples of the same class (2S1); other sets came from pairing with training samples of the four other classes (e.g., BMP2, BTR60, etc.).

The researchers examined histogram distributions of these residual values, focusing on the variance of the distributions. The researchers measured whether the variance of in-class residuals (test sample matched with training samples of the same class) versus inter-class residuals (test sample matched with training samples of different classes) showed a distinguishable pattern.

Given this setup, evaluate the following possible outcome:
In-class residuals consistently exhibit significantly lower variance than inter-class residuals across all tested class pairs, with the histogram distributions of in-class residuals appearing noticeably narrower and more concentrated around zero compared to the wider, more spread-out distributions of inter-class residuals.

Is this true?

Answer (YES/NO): YES